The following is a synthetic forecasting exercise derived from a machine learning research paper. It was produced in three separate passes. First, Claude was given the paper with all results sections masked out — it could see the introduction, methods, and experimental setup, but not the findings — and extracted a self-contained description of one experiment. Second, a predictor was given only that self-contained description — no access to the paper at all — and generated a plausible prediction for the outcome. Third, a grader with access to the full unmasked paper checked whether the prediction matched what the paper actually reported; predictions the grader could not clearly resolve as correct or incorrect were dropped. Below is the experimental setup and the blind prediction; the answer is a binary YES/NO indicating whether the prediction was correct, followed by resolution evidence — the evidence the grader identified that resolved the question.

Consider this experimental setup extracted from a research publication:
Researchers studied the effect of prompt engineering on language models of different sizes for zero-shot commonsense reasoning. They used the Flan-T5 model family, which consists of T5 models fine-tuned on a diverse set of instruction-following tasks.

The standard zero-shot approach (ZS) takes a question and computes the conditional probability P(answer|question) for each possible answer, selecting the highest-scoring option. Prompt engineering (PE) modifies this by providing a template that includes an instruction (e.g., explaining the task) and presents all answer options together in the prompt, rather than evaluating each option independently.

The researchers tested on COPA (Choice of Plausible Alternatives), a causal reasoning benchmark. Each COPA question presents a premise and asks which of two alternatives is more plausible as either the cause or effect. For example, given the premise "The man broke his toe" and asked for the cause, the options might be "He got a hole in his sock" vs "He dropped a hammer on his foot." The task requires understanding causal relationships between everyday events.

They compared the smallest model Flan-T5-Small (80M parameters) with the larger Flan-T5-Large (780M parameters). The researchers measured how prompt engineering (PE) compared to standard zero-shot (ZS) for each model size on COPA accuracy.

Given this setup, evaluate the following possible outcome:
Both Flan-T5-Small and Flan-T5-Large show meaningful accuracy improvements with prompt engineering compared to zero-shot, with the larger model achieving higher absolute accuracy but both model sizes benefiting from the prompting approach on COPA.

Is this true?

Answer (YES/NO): NO